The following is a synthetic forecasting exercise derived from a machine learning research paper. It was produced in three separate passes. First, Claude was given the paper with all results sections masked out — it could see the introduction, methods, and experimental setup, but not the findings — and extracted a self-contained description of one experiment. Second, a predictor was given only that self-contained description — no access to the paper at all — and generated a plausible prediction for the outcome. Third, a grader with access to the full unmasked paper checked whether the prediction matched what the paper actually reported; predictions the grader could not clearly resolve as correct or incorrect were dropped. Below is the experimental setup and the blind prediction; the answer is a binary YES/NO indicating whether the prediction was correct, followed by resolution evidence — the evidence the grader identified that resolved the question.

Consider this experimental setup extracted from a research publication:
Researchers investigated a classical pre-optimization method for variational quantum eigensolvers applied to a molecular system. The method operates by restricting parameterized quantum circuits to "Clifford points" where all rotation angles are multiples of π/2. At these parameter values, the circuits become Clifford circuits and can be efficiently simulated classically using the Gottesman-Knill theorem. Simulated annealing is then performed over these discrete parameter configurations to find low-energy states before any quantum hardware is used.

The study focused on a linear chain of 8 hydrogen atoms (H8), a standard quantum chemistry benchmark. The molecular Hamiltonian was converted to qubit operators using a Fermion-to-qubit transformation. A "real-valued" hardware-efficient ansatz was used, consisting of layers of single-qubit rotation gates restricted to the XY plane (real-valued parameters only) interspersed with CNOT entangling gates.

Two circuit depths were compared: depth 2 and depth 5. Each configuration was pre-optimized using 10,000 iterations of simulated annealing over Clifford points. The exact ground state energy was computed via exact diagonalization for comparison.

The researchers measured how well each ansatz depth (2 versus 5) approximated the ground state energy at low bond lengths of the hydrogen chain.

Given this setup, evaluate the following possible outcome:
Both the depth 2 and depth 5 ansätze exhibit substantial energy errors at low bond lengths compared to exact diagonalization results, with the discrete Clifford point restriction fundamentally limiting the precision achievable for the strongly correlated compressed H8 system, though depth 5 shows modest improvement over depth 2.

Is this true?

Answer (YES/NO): NO